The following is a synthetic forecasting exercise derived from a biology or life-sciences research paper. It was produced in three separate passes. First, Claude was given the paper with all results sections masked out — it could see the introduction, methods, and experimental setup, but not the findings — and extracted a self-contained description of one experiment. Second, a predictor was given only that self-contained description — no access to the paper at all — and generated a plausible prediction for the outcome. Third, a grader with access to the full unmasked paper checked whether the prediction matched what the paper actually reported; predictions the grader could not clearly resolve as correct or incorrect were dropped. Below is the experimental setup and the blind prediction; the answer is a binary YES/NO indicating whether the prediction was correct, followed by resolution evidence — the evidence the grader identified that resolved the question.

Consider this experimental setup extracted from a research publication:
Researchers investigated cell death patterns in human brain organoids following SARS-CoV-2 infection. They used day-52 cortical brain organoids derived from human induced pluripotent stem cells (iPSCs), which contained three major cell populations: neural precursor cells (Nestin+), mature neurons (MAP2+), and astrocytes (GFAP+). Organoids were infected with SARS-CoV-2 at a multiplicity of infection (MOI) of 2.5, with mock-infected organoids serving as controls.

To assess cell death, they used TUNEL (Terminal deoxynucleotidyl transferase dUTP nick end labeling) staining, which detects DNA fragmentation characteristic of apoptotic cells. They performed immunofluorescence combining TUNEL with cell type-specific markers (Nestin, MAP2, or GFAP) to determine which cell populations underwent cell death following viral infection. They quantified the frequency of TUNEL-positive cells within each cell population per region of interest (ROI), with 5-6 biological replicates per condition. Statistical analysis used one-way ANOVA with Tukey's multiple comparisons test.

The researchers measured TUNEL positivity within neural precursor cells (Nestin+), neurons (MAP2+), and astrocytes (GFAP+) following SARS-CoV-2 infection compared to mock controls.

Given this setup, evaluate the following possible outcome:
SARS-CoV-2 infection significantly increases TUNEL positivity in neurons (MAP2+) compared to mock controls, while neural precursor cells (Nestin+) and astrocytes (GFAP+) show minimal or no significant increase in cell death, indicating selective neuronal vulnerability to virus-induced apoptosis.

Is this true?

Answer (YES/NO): NO